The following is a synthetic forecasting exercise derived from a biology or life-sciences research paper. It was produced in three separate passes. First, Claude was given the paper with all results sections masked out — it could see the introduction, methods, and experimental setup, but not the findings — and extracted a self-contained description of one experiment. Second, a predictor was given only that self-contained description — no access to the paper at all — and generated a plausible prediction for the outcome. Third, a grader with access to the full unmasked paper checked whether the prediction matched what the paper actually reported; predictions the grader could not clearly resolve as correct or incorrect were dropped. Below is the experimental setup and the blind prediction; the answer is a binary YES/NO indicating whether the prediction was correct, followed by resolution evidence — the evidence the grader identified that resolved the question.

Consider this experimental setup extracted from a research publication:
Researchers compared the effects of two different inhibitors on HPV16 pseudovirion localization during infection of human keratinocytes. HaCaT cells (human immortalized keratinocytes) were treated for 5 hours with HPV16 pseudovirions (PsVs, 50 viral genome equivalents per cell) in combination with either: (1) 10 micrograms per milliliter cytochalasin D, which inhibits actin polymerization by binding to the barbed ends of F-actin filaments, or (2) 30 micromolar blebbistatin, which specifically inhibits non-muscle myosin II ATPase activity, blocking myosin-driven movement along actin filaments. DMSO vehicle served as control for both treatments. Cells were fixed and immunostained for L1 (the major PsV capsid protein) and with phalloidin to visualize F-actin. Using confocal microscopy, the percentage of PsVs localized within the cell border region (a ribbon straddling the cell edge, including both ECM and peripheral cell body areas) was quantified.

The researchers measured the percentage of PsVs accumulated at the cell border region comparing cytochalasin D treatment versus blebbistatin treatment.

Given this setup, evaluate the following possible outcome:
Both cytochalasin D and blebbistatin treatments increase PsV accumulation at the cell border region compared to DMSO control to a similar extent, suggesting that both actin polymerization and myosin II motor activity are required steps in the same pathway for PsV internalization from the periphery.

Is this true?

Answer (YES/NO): NO